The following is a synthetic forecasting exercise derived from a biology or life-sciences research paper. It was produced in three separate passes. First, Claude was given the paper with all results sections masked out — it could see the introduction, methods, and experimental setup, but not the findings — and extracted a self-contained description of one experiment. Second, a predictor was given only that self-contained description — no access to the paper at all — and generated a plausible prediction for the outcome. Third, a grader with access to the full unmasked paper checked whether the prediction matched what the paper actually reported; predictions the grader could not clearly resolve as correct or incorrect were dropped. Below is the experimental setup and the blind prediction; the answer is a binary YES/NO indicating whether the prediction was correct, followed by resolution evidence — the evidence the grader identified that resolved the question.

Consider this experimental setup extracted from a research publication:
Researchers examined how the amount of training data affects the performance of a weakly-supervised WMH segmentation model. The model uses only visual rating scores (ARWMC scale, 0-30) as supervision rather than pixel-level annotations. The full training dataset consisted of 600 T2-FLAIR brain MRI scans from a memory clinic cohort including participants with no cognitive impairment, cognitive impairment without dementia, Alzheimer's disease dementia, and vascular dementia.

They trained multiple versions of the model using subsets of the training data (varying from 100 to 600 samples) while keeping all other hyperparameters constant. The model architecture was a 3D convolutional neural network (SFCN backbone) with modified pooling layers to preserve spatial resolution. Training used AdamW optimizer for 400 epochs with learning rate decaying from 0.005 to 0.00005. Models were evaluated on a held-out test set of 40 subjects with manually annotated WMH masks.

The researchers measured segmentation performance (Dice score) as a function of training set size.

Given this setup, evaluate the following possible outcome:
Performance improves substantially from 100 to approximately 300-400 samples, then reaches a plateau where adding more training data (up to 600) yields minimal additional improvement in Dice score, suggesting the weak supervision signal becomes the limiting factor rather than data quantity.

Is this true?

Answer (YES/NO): YES